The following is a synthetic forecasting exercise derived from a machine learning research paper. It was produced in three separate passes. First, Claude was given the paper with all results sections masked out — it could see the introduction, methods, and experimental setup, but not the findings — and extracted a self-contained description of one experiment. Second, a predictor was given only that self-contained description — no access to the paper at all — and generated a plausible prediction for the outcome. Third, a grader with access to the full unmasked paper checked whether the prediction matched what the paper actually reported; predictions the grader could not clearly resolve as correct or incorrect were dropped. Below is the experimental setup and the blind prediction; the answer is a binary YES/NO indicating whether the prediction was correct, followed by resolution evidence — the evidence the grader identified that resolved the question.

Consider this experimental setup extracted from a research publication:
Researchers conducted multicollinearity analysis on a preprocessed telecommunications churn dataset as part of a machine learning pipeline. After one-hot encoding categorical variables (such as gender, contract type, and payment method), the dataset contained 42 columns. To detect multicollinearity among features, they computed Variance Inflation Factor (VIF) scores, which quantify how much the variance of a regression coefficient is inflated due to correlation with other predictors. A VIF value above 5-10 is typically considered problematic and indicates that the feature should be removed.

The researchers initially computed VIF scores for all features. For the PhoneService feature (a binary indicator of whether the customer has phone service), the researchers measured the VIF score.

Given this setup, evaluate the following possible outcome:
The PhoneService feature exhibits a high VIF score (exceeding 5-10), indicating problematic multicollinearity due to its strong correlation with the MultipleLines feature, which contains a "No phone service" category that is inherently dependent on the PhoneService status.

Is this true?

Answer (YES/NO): NO